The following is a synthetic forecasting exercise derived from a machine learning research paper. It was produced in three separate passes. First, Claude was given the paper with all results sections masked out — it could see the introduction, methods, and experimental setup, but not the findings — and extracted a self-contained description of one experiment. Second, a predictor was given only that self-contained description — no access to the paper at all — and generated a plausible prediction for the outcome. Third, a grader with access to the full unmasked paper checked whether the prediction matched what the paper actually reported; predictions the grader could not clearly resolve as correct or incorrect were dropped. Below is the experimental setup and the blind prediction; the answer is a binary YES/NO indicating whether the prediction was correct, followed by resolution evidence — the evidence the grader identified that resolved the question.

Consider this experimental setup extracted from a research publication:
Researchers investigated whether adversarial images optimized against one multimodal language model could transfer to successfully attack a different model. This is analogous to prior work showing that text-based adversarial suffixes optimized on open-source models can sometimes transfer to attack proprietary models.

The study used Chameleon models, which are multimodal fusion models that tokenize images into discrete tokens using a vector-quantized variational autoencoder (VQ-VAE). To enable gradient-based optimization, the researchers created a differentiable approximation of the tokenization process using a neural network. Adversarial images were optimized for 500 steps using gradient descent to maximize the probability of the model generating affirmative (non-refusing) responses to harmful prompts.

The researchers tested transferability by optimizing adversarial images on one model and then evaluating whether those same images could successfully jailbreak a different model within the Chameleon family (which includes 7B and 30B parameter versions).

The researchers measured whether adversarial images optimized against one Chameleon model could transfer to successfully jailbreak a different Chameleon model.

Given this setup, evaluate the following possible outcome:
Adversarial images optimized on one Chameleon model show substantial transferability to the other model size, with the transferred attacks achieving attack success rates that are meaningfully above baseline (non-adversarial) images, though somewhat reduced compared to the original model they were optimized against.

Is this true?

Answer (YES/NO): NO